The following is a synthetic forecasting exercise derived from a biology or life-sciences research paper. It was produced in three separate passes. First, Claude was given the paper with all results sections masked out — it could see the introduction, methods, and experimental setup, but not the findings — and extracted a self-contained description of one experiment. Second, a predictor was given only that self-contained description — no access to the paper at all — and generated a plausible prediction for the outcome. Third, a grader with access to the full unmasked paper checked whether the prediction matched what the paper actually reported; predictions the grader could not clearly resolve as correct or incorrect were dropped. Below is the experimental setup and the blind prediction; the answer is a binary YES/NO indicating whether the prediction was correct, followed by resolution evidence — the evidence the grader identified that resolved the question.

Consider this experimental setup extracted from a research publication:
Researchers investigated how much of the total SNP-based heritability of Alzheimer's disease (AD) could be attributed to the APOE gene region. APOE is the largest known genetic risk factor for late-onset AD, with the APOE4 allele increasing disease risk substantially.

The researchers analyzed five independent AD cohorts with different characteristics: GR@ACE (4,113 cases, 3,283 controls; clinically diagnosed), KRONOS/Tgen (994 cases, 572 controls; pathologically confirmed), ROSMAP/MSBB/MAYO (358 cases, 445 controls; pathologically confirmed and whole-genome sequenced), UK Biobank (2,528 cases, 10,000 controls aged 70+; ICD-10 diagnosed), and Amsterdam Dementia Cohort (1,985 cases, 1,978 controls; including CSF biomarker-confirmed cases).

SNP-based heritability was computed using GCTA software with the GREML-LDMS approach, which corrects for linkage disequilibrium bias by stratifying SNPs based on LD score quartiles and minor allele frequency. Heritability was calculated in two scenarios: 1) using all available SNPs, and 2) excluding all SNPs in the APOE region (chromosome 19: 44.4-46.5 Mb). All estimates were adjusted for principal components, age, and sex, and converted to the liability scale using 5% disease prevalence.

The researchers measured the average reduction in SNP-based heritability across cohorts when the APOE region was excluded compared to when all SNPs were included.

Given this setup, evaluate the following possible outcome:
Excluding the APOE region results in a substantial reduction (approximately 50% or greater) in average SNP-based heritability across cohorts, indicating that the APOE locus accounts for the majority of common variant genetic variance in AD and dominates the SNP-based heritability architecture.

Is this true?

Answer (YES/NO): NO